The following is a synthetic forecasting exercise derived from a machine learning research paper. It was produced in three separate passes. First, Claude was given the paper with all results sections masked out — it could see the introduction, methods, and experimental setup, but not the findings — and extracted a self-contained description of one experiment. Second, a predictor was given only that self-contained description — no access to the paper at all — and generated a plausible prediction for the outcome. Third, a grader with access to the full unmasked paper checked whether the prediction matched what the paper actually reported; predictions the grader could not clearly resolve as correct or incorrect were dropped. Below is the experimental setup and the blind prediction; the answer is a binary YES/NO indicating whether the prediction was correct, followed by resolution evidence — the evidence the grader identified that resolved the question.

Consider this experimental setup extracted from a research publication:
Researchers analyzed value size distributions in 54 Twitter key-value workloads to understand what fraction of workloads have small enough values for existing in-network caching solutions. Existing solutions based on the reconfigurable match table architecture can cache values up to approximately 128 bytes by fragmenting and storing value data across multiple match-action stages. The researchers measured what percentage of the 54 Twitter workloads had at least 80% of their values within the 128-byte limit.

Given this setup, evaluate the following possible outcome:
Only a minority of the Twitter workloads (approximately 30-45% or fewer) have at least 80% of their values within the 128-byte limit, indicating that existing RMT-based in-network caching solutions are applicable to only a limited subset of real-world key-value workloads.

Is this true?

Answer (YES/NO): YES